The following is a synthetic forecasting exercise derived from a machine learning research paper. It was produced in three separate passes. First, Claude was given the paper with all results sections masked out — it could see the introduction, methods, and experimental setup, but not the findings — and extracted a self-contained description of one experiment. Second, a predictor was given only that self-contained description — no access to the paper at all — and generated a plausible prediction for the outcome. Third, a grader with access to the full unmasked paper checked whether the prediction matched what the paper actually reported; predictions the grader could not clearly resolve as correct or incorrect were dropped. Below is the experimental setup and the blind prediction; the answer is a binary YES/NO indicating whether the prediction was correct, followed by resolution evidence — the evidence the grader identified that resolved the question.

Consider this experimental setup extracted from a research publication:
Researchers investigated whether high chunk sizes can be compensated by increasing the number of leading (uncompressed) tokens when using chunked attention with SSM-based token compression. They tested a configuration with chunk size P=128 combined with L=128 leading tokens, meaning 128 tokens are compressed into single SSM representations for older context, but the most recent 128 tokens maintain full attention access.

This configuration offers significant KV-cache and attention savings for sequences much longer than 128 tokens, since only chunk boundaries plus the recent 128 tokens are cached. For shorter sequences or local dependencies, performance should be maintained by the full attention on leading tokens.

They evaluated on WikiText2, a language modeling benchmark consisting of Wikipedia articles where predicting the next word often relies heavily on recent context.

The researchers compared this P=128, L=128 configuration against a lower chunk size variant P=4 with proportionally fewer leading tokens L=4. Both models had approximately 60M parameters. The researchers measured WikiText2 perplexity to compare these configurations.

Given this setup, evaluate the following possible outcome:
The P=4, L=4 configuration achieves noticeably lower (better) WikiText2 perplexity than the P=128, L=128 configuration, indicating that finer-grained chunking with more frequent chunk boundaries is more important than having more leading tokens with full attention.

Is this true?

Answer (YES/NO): NO